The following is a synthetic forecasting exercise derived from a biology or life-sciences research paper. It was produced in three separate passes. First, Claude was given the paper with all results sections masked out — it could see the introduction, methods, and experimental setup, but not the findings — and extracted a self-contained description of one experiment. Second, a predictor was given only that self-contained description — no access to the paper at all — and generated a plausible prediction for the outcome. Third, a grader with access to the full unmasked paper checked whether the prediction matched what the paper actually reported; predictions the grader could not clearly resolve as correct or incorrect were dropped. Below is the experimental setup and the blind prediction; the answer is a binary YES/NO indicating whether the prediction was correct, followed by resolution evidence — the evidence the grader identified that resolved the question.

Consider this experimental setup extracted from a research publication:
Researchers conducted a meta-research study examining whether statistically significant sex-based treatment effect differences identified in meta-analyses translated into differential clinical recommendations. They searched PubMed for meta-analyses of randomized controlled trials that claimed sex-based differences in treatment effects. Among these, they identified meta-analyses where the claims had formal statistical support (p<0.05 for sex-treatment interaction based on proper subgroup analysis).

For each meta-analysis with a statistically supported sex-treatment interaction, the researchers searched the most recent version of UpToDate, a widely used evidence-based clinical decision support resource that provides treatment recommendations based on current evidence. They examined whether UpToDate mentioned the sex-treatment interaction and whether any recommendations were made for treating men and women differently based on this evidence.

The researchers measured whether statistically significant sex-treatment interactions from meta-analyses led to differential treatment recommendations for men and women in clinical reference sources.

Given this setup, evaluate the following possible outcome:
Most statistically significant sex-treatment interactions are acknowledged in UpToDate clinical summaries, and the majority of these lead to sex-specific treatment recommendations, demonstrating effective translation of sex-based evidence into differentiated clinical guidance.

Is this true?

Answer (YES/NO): NO